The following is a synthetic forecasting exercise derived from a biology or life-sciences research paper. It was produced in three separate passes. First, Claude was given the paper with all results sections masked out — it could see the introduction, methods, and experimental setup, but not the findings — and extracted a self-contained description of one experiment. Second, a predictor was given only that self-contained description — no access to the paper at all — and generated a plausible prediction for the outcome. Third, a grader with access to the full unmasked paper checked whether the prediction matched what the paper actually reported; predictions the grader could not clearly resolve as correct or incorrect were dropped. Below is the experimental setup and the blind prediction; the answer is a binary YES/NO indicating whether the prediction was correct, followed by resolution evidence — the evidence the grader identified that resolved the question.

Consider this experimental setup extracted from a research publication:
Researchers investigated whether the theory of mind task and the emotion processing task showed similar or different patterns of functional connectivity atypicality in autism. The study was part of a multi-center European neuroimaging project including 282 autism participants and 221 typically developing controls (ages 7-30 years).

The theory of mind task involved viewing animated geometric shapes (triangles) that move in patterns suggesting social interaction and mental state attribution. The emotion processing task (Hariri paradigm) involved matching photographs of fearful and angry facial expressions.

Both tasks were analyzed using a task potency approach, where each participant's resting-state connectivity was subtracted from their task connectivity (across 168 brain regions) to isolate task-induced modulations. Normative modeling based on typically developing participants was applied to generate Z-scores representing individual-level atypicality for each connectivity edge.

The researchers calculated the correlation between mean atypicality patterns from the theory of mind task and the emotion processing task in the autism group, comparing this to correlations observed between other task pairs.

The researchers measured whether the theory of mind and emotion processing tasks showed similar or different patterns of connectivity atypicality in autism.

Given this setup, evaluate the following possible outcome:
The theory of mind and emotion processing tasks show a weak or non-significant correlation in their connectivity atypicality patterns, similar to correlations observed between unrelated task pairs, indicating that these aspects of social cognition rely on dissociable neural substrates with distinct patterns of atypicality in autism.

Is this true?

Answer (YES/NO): NO